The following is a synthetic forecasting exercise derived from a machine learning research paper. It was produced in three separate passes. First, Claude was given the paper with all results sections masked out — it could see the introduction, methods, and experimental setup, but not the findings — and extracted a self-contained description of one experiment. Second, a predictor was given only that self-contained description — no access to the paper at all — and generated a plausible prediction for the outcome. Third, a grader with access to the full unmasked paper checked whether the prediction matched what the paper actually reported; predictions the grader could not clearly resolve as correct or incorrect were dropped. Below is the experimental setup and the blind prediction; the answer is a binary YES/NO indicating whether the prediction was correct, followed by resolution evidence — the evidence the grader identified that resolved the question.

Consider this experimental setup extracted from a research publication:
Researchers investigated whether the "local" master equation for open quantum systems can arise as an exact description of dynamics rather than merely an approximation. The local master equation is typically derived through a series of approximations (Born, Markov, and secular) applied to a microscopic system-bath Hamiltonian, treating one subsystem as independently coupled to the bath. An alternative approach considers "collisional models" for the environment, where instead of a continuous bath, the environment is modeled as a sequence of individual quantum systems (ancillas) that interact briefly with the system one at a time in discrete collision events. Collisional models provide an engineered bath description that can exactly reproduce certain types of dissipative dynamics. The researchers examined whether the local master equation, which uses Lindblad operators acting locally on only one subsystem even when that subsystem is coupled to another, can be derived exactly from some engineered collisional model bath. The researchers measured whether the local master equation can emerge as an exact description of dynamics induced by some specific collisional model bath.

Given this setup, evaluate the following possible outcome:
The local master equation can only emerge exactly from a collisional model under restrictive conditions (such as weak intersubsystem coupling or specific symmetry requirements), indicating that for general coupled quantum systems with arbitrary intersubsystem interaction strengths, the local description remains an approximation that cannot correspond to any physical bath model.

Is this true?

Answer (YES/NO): NO